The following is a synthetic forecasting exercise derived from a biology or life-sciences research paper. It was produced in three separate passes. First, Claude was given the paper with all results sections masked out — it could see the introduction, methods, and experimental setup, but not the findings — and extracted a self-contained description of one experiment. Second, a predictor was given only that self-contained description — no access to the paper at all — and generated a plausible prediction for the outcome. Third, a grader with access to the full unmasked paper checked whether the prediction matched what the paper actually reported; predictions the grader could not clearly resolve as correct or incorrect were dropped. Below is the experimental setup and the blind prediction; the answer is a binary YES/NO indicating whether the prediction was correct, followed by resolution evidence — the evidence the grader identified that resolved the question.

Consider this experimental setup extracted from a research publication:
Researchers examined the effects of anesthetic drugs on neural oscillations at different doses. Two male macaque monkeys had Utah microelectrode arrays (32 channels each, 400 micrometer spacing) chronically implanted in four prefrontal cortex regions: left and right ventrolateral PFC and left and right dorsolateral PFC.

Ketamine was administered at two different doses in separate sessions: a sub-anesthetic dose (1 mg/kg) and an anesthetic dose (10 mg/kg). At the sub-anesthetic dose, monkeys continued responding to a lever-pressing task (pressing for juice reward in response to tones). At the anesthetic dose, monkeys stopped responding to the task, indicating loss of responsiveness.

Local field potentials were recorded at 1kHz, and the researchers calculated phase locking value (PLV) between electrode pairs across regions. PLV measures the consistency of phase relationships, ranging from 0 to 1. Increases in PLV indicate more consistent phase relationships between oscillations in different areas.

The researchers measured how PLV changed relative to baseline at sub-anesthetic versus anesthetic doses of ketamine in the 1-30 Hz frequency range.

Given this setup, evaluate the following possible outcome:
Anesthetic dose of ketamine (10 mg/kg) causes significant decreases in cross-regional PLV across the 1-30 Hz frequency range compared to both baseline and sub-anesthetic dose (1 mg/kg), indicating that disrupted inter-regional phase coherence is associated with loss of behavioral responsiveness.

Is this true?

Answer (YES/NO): NO